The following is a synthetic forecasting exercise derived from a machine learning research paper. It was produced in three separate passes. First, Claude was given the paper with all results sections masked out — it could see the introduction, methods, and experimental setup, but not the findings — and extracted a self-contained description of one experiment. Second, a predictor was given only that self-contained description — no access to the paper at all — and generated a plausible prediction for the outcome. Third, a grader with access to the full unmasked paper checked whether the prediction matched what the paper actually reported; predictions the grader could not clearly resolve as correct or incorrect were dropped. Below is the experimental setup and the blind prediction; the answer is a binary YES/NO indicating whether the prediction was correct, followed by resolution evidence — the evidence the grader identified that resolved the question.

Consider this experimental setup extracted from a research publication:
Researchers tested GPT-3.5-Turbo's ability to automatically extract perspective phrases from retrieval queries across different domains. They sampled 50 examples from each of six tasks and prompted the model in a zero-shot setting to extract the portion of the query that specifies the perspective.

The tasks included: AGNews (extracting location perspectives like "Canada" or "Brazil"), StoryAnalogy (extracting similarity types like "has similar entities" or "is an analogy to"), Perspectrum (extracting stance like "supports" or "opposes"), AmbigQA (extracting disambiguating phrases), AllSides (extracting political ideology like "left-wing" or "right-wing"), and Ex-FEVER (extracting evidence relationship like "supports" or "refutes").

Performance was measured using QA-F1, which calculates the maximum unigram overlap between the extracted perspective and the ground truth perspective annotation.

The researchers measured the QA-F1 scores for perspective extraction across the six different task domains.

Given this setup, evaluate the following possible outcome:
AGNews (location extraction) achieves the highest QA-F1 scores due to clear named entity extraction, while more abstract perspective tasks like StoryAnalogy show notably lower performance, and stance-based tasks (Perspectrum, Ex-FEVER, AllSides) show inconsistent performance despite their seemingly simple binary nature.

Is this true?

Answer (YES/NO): NO